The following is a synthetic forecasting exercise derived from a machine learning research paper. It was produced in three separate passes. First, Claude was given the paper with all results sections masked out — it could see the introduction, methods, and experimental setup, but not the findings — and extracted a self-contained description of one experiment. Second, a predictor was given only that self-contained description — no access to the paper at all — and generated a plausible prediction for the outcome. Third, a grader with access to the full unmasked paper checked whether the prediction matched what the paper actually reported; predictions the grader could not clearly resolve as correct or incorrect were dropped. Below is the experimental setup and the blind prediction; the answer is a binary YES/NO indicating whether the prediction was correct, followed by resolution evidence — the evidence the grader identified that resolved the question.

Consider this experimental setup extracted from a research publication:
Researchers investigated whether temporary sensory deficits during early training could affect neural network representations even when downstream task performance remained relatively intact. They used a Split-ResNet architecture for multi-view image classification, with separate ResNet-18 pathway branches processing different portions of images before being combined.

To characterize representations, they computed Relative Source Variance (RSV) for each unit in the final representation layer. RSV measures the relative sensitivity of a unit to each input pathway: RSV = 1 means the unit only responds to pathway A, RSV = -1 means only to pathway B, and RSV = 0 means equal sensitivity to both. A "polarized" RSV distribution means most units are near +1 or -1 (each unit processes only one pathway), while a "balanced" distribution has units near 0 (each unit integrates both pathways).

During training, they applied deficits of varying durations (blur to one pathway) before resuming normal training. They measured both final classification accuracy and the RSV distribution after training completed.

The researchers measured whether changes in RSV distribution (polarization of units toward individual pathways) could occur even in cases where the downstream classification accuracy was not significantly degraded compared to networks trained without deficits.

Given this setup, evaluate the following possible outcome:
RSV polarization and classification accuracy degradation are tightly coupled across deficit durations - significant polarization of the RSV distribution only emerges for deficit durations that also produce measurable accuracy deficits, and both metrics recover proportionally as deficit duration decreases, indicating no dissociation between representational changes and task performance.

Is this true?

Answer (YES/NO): NO